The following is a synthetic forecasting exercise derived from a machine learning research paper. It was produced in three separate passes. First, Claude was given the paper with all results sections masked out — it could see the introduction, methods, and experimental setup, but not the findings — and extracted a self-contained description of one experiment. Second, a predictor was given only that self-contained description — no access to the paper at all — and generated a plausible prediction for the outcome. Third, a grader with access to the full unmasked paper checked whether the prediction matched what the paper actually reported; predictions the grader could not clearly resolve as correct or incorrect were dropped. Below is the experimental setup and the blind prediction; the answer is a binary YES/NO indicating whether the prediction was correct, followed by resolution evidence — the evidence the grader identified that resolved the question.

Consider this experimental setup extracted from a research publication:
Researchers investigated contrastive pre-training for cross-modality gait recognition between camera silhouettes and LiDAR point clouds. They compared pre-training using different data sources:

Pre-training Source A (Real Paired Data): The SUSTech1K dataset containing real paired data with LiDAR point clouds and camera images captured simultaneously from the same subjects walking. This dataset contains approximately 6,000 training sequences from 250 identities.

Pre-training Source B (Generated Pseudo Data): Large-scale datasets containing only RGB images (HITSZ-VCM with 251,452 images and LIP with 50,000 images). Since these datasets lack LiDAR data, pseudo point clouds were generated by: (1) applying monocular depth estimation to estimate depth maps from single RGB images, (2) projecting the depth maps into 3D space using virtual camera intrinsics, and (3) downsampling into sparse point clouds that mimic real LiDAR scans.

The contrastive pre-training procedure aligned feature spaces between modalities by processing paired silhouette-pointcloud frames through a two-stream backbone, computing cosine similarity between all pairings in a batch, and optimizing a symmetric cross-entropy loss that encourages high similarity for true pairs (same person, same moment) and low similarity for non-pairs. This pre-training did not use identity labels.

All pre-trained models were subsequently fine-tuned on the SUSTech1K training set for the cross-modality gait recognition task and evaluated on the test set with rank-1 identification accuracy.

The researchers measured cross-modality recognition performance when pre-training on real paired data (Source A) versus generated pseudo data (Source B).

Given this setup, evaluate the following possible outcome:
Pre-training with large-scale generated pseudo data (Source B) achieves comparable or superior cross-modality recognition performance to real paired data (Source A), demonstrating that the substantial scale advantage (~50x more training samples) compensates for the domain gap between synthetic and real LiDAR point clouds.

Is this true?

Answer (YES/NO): NO